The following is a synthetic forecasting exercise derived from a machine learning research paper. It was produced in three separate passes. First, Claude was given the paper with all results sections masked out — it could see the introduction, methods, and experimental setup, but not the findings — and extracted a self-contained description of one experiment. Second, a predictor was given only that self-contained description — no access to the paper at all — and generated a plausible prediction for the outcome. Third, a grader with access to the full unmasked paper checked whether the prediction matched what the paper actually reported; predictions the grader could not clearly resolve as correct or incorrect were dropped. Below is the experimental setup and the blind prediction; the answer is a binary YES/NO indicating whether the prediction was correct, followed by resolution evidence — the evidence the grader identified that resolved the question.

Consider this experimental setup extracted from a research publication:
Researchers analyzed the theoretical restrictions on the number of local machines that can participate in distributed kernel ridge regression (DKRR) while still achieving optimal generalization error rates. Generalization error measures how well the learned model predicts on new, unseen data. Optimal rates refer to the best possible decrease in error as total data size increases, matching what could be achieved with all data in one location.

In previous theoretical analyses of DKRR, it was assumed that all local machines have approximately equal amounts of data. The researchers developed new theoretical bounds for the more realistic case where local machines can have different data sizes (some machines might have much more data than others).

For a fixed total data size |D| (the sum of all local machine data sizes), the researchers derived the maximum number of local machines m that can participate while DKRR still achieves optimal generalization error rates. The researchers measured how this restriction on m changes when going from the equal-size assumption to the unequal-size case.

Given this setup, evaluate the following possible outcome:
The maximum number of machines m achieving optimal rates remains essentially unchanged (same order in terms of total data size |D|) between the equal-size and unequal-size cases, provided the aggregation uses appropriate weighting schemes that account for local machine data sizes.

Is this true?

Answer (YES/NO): NO